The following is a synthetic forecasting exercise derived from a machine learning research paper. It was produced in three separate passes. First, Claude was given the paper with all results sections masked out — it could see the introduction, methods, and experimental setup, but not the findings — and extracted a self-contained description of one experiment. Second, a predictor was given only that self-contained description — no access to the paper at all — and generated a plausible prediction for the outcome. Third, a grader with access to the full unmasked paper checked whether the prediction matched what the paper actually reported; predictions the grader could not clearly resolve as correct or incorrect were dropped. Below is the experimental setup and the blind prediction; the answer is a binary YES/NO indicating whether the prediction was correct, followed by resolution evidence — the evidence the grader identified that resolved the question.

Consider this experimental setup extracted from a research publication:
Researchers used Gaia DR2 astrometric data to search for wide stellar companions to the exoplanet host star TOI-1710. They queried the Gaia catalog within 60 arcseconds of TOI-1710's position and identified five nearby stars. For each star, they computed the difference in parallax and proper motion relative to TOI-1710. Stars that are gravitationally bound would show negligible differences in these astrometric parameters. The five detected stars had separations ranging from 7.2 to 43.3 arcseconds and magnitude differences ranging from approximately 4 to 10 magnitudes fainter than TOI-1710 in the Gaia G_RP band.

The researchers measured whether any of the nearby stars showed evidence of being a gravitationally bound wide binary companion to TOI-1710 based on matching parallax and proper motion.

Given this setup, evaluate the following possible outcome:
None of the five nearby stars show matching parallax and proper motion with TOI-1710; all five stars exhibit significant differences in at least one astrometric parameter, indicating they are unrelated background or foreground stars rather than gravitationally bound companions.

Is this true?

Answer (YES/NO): NO